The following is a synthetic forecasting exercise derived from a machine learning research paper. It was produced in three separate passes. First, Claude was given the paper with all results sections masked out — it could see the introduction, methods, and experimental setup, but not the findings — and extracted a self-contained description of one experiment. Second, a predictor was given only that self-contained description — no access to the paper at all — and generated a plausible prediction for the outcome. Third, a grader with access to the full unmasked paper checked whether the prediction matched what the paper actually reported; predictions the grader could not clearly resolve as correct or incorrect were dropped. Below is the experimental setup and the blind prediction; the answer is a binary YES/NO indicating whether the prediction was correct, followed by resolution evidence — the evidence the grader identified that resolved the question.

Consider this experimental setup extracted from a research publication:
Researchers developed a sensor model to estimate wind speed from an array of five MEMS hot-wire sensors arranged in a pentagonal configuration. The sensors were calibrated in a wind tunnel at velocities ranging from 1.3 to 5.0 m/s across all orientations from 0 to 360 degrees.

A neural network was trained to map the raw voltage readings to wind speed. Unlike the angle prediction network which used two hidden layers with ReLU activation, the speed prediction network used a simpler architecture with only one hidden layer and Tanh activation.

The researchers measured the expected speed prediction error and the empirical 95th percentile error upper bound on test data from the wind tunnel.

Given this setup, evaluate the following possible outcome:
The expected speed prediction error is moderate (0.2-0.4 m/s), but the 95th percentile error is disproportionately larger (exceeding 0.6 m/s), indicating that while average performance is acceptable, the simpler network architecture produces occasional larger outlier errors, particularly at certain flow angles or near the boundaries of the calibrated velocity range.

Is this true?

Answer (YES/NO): NO